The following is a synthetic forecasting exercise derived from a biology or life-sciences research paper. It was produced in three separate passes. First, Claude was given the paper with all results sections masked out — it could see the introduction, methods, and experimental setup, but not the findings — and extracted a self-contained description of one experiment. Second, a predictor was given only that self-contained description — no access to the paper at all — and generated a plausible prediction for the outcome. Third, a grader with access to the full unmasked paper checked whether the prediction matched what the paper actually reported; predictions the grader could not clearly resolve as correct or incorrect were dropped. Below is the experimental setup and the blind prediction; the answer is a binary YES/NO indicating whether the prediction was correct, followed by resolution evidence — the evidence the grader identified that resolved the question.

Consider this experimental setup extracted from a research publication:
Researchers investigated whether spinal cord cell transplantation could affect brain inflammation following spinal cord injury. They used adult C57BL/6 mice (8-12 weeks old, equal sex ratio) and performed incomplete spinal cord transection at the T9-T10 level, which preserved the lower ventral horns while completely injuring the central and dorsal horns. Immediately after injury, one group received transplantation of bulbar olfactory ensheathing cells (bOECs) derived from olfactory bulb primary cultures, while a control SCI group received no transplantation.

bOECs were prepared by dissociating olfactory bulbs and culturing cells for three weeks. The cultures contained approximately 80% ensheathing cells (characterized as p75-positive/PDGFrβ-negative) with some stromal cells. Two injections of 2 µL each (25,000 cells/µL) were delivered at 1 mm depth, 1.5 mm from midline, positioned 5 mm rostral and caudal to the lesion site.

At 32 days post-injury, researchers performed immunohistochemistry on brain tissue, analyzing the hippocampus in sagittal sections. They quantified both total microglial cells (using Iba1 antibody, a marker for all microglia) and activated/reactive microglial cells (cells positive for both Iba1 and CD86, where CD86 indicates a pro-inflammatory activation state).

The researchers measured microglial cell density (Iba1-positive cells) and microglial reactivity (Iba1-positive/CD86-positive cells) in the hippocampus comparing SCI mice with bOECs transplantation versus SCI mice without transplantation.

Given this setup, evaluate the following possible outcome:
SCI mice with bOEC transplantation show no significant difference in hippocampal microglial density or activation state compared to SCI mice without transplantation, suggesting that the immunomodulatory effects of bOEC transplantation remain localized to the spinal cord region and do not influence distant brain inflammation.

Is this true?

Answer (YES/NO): NO